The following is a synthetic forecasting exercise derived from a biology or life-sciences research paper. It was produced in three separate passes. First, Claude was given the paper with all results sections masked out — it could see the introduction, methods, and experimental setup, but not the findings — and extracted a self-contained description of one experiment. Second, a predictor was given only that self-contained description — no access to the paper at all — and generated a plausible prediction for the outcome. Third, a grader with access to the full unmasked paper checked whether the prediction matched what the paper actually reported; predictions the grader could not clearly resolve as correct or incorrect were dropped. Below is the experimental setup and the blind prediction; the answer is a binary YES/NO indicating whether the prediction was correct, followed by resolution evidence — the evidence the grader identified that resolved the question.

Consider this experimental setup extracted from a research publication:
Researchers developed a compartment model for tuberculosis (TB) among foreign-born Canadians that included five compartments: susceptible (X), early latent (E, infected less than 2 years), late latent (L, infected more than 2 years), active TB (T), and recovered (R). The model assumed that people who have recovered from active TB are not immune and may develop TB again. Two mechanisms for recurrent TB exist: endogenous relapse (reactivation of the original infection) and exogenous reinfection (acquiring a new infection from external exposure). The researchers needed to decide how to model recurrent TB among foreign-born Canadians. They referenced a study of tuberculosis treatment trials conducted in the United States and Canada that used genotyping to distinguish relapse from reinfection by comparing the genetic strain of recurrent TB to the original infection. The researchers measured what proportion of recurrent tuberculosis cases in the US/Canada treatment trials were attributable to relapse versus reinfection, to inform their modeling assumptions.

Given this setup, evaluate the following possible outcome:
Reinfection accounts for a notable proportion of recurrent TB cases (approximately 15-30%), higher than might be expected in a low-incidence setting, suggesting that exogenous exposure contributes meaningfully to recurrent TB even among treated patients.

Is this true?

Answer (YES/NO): NO